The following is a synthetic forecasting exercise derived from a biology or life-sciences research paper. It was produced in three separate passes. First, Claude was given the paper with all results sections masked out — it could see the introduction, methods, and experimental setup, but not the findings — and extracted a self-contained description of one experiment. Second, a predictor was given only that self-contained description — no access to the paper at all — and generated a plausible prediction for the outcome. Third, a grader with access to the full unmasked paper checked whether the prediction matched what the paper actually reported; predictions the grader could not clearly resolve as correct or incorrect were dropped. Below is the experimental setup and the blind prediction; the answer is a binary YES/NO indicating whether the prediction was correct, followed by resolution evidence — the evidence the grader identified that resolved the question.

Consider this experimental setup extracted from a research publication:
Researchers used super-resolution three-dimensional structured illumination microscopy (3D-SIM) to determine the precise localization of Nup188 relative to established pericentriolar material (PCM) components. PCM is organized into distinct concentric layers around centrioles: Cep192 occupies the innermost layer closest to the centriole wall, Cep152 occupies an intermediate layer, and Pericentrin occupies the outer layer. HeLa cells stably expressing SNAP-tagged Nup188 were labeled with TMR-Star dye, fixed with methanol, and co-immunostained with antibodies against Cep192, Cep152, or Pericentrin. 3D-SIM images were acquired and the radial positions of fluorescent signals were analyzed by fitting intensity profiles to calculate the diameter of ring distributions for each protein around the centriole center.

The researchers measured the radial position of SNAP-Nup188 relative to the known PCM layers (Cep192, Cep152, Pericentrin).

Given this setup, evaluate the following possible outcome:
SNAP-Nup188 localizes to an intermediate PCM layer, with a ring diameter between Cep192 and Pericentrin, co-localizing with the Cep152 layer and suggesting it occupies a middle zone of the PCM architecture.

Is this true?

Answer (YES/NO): NO